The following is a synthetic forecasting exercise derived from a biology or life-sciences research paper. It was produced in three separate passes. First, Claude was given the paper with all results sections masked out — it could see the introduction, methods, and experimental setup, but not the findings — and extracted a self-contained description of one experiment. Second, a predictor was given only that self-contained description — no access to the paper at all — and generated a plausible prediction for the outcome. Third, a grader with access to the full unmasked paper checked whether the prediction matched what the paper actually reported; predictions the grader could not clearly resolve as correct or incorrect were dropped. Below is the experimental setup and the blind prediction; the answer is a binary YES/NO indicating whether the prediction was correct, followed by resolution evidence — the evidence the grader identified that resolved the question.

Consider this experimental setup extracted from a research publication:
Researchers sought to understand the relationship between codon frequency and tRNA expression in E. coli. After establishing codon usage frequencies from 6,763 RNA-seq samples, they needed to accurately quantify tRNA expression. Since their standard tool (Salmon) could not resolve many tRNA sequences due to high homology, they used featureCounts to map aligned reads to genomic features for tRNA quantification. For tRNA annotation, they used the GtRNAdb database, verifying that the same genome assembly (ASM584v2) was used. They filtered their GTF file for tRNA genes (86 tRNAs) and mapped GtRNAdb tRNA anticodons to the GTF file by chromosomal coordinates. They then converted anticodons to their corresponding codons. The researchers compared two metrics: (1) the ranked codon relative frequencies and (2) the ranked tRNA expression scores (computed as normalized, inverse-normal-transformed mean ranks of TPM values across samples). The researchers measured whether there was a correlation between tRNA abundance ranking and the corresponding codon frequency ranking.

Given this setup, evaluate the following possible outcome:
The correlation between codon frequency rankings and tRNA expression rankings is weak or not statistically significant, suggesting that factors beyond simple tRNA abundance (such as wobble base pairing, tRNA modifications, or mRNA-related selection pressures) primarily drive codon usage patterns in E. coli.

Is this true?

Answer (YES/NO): NO